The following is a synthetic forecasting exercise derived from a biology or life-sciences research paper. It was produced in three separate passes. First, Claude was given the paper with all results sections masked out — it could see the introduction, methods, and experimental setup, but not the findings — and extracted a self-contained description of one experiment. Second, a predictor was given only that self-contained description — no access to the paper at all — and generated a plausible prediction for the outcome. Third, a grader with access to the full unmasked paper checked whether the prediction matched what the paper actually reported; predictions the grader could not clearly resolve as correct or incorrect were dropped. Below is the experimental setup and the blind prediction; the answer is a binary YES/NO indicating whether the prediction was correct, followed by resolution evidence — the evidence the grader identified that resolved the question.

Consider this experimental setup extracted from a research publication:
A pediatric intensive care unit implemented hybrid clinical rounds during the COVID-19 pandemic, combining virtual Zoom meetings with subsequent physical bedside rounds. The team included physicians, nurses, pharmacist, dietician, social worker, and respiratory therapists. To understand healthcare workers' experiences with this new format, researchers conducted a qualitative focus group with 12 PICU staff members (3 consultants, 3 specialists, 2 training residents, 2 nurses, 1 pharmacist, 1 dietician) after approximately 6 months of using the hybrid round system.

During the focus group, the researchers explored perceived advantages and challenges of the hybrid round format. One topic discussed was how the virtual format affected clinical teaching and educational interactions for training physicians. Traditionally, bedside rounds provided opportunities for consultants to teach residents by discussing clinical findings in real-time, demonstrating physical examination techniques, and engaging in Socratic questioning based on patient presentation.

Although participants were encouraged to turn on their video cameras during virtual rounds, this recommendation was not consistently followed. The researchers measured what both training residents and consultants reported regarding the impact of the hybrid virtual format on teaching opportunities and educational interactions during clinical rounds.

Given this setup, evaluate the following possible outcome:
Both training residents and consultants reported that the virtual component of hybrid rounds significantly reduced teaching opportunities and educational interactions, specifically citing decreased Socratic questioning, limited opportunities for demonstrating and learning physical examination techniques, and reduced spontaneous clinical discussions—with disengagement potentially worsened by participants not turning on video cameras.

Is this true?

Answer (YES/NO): NO